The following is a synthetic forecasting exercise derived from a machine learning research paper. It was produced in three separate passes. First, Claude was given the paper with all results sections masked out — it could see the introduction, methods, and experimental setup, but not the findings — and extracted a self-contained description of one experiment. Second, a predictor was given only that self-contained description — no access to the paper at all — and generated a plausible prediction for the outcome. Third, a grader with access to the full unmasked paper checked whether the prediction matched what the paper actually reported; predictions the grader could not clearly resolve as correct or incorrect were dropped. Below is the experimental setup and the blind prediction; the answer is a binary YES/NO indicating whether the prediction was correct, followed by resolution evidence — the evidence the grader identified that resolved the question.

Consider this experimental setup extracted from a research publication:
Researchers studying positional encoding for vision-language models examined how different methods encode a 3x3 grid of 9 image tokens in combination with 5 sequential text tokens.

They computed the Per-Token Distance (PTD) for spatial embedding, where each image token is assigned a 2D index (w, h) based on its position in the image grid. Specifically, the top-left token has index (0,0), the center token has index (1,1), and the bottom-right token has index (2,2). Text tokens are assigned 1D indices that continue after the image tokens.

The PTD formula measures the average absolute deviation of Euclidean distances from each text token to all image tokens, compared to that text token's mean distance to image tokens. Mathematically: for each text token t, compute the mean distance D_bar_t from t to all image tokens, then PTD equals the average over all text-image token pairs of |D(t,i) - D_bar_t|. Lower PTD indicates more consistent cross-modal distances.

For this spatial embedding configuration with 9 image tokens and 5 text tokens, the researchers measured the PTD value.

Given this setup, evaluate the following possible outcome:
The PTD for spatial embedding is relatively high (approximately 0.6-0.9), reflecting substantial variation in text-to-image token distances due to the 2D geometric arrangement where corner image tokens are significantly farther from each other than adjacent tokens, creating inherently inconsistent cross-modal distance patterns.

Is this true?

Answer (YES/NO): YES